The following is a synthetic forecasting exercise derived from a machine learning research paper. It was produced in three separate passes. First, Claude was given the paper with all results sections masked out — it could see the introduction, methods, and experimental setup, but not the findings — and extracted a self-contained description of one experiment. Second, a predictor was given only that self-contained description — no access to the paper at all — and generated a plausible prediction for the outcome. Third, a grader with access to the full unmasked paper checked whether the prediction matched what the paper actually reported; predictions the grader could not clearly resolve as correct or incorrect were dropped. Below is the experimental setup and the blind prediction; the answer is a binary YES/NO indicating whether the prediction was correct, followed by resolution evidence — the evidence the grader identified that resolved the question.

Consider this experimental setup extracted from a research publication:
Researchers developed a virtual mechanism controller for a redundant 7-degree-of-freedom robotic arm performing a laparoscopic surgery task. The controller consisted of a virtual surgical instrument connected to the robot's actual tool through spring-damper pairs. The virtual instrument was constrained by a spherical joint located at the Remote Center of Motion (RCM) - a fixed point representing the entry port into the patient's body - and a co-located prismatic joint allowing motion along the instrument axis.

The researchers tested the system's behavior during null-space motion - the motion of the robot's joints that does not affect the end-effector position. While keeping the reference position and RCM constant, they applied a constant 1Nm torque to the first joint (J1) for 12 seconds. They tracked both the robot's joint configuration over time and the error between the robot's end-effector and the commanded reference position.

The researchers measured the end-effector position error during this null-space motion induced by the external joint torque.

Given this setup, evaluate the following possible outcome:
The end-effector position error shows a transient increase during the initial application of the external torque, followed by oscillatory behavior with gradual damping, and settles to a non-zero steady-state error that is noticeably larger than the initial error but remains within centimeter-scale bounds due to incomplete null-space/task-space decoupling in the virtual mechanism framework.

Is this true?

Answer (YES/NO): NO